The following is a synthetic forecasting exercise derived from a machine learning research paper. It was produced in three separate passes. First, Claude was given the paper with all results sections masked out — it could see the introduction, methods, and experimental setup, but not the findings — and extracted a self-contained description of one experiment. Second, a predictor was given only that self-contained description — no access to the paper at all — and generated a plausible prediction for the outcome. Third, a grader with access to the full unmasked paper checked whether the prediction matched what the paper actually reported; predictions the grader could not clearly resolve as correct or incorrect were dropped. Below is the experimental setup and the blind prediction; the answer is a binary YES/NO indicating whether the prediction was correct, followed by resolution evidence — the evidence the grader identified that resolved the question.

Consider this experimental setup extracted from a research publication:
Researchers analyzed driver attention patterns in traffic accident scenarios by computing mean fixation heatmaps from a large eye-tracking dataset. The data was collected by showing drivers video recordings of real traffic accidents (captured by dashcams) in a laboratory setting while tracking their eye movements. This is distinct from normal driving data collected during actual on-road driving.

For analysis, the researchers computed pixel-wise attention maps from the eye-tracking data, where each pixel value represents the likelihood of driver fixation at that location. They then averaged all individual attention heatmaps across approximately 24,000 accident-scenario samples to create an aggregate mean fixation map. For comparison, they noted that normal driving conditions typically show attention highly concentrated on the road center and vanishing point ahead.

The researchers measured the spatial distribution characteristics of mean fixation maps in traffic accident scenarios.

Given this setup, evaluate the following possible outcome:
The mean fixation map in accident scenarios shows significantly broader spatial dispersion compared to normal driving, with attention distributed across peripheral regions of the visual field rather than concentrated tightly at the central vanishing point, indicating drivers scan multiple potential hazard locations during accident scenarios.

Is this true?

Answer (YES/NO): YES